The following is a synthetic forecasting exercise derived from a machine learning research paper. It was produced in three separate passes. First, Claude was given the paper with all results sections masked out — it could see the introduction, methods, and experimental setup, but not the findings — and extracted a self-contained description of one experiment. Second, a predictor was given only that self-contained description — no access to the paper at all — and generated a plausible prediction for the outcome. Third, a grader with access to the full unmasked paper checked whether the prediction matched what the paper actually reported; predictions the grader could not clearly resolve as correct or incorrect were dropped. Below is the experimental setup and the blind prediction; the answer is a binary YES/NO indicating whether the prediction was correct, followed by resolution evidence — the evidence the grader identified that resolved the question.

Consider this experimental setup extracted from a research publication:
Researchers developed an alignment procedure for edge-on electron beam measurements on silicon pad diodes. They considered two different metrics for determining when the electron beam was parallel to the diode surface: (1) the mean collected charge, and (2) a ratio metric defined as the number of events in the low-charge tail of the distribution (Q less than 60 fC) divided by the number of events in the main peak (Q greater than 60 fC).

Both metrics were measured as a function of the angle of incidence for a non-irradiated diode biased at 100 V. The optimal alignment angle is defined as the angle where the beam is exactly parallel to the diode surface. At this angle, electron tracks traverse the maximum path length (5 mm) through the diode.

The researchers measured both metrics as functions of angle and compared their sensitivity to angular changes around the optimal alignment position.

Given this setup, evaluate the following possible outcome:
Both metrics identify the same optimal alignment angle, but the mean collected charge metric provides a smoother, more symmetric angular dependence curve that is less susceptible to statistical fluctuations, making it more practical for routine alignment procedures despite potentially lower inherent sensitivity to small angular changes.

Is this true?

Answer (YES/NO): NO